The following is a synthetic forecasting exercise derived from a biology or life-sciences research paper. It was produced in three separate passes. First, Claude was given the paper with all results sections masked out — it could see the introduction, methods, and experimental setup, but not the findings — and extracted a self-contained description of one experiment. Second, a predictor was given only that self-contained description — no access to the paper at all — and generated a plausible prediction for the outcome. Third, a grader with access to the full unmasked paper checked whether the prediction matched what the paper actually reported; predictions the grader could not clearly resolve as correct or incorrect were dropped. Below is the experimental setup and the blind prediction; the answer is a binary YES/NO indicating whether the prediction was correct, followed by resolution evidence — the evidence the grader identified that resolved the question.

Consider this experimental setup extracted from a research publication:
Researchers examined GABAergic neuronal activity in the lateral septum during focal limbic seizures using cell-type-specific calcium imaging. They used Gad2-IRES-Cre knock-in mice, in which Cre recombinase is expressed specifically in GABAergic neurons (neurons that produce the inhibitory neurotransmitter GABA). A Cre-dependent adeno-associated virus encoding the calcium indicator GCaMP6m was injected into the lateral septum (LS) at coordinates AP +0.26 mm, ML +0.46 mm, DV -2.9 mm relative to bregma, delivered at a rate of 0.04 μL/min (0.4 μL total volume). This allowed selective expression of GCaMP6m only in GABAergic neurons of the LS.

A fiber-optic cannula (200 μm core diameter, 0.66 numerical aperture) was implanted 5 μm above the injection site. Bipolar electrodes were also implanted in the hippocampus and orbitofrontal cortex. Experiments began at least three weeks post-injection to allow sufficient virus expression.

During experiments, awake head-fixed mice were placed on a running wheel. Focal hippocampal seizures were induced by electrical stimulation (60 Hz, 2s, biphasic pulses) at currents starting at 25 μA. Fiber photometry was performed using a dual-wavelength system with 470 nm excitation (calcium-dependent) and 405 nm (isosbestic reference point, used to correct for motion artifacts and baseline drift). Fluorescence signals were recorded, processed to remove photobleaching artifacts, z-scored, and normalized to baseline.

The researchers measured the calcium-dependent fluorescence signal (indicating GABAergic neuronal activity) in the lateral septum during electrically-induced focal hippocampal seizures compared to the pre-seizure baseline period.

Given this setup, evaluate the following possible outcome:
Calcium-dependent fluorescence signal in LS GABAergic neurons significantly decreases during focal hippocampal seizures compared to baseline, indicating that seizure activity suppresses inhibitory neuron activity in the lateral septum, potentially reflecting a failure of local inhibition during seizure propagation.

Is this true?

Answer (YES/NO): NO